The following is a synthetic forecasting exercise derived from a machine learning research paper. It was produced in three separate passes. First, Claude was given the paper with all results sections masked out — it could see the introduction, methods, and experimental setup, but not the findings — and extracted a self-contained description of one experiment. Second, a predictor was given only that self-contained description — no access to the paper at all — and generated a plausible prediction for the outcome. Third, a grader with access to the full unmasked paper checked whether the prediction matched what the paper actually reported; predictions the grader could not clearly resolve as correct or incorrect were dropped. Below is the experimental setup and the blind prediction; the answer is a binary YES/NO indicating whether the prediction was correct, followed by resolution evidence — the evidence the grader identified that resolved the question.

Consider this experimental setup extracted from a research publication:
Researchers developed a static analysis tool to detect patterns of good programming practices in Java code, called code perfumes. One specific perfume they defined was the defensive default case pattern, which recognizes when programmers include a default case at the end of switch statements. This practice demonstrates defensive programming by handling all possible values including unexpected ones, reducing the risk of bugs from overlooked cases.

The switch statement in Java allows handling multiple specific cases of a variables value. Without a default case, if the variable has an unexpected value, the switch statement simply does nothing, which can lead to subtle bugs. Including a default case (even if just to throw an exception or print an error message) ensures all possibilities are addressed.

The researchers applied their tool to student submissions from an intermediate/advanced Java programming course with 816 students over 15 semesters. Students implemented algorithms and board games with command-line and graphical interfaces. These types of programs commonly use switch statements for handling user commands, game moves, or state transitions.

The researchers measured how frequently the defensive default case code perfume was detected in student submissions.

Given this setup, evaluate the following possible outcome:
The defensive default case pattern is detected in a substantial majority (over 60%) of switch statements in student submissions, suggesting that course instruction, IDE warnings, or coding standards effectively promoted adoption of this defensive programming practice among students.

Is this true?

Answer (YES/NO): NO